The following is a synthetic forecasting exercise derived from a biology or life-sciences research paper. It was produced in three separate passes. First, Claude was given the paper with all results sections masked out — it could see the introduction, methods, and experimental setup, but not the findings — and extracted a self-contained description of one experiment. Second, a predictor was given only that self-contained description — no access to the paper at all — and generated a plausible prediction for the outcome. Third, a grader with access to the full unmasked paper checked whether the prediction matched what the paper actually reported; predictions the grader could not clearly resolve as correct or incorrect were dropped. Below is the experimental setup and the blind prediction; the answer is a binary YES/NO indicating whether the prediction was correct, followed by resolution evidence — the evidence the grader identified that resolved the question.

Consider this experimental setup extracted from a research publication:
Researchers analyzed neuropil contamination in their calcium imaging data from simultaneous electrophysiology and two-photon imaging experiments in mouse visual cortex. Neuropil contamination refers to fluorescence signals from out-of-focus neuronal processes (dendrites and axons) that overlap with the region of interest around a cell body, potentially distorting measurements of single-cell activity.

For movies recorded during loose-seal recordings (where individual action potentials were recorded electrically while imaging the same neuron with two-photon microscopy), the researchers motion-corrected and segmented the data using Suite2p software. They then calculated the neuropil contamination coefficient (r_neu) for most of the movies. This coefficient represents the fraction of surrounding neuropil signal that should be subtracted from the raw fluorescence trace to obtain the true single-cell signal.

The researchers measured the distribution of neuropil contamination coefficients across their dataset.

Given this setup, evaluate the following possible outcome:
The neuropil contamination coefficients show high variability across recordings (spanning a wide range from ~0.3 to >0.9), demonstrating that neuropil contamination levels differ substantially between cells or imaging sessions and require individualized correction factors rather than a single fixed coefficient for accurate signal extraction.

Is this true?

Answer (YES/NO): NO